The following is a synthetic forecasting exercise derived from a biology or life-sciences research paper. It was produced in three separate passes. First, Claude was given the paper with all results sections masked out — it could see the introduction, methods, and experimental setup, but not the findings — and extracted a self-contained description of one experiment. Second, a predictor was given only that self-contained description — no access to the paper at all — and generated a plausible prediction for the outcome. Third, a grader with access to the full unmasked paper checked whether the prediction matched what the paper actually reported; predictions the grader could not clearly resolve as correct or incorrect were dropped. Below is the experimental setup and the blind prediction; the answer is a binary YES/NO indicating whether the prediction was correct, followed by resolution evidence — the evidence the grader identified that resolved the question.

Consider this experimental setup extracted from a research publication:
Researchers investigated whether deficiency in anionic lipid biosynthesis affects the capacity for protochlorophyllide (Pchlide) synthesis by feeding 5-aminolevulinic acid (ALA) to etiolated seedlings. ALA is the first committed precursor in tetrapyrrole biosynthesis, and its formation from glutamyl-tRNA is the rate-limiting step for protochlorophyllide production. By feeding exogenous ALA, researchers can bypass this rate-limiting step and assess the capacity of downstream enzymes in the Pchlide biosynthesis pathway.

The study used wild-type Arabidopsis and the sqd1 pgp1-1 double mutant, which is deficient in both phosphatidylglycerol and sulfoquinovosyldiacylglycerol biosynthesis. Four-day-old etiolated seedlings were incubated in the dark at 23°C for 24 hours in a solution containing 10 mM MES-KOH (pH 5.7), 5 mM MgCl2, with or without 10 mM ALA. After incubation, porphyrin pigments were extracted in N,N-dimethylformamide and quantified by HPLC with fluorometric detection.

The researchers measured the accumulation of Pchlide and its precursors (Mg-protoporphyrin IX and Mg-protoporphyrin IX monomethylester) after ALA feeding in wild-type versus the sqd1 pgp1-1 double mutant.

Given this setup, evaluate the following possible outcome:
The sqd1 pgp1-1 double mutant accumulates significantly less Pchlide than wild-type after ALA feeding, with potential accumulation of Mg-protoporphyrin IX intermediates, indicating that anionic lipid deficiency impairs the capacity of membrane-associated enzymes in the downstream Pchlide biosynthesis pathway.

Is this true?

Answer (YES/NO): NO